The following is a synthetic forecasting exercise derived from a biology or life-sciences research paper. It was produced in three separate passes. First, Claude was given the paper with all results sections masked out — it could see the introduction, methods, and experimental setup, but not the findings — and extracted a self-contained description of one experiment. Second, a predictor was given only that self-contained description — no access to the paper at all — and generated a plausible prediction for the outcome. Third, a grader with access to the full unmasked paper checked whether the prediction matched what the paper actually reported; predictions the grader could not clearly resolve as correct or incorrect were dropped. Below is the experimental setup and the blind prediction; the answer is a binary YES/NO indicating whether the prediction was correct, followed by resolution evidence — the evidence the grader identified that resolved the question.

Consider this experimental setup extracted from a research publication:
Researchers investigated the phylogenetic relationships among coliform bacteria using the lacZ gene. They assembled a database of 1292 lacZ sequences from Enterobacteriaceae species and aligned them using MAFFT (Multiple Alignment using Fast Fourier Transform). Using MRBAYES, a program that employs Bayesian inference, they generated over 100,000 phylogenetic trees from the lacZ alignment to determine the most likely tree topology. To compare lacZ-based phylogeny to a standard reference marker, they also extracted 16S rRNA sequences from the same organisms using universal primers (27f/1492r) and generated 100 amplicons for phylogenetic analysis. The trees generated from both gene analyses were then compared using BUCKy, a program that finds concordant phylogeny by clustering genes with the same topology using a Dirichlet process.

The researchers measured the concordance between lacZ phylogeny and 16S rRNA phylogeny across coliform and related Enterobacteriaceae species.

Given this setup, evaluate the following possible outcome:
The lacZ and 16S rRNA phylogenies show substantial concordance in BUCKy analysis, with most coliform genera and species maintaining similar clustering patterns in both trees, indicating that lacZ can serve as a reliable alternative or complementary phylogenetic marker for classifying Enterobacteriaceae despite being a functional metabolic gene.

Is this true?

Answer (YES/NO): NO